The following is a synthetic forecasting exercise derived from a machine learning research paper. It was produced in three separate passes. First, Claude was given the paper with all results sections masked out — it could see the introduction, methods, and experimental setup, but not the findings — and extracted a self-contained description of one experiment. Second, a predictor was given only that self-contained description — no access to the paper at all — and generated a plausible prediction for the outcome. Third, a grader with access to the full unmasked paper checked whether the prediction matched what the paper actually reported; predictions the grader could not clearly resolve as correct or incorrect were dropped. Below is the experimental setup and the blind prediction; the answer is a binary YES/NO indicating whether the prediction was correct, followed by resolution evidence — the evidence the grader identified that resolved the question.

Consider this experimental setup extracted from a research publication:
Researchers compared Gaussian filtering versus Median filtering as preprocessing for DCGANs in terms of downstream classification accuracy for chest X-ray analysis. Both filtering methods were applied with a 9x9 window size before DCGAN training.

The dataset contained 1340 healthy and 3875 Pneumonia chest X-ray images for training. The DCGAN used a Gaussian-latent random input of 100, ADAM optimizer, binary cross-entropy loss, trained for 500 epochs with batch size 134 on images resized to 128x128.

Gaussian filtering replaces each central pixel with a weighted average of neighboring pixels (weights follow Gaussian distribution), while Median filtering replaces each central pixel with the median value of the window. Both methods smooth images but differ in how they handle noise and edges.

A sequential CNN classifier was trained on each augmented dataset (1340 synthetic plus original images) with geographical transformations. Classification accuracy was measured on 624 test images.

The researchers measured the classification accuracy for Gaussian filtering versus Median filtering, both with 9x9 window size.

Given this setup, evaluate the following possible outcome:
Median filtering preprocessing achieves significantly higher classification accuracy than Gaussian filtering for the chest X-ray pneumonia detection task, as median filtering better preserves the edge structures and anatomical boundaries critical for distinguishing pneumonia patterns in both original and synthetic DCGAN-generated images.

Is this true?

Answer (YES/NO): NO